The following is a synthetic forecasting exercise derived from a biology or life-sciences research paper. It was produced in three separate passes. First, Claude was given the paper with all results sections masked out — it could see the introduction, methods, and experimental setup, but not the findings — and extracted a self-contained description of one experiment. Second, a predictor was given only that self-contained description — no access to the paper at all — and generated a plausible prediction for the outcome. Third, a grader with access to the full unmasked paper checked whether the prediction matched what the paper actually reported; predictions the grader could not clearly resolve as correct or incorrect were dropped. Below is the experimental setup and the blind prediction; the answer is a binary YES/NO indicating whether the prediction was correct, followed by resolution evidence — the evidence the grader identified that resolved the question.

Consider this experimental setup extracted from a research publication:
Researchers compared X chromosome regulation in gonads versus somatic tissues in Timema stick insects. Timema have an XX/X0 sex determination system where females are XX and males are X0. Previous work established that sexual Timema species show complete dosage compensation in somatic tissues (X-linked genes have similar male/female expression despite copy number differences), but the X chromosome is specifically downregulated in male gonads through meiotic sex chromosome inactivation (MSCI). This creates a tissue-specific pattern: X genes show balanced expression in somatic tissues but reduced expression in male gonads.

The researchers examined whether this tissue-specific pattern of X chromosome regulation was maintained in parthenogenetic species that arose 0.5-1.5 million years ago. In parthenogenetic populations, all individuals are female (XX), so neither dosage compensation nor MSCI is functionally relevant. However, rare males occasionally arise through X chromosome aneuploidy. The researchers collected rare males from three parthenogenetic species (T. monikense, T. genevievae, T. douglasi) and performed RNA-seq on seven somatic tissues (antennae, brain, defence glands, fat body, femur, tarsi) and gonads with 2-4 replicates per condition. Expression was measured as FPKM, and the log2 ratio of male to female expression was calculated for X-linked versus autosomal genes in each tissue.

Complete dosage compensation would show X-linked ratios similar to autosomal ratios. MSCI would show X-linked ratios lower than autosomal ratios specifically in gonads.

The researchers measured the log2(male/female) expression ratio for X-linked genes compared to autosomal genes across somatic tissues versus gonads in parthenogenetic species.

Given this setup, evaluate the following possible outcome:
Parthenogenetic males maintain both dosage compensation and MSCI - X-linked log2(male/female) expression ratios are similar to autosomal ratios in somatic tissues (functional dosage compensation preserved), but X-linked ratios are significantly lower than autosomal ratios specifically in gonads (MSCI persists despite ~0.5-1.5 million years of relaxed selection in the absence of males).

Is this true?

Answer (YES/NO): YES